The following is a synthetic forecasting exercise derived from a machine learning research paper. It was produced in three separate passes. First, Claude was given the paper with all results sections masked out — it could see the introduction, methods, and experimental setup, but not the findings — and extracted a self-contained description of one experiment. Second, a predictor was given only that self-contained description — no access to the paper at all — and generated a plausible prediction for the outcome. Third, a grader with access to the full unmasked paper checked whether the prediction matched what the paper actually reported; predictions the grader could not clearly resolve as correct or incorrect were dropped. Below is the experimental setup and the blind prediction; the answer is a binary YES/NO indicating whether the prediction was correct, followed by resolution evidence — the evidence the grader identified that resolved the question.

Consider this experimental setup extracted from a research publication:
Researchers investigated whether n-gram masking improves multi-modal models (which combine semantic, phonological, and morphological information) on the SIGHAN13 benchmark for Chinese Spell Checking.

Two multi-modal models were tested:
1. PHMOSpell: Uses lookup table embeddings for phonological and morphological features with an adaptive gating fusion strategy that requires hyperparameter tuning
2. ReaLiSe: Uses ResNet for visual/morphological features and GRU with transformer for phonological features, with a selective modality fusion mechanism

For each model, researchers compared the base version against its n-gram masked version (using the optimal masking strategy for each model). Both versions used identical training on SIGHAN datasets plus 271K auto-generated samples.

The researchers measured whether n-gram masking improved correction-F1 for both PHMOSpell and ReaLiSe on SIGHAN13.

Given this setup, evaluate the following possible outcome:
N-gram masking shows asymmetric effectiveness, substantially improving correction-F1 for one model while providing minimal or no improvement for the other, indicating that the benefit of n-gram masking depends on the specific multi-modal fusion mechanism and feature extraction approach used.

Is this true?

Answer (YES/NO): NO